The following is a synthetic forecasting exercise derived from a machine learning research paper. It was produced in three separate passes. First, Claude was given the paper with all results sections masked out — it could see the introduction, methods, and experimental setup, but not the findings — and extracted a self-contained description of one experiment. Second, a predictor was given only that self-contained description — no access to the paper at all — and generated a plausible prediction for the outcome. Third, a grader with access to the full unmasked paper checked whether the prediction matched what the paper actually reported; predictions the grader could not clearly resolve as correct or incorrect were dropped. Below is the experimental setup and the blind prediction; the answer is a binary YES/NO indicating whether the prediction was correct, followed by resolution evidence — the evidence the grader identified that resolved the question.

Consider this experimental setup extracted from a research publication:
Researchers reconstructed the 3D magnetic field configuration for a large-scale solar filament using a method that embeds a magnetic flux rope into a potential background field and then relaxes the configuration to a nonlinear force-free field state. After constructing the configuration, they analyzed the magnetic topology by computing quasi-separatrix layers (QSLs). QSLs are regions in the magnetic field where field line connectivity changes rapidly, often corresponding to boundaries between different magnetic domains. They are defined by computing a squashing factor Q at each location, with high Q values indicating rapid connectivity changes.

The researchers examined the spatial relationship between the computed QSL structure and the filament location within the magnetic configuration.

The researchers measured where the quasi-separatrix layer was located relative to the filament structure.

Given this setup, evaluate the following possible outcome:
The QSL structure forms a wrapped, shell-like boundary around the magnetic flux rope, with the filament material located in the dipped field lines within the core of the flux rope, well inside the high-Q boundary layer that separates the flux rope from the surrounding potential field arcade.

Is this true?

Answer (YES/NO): YES